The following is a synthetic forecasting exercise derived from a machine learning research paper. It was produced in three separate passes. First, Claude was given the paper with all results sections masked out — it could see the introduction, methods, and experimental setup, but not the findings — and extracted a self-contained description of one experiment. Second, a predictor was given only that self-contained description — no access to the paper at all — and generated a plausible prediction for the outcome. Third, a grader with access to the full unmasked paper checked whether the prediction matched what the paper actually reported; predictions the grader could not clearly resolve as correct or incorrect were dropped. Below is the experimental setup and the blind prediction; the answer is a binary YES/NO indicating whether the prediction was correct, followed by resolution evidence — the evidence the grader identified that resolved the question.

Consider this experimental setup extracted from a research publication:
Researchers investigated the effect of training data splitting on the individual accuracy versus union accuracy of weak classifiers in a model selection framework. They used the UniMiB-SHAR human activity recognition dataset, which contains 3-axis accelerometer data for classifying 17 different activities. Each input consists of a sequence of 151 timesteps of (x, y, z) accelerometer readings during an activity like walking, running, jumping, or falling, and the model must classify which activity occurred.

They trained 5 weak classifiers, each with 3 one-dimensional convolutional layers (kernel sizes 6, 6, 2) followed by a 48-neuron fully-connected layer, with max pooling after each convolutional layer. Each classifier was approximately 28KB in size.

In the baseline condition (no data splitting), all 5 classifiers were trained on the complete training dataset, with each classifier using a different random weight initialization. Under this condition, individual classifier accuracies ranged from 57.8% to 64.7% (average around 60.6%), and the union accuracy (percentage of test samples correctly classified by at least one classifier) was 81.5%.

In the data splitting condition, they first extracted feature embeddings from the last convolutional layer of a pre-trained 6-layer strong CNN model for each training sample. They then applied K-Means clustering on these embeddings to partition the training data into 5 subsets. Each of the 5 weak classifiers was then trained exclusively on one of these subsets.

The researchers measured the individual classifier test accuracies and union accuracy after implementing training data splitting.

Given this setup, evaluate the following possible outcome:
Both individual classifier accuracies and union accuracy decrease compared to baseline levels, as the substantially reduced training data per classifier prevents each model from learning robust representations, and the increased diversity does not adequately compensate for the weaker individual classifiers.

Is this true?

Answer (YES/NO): NO